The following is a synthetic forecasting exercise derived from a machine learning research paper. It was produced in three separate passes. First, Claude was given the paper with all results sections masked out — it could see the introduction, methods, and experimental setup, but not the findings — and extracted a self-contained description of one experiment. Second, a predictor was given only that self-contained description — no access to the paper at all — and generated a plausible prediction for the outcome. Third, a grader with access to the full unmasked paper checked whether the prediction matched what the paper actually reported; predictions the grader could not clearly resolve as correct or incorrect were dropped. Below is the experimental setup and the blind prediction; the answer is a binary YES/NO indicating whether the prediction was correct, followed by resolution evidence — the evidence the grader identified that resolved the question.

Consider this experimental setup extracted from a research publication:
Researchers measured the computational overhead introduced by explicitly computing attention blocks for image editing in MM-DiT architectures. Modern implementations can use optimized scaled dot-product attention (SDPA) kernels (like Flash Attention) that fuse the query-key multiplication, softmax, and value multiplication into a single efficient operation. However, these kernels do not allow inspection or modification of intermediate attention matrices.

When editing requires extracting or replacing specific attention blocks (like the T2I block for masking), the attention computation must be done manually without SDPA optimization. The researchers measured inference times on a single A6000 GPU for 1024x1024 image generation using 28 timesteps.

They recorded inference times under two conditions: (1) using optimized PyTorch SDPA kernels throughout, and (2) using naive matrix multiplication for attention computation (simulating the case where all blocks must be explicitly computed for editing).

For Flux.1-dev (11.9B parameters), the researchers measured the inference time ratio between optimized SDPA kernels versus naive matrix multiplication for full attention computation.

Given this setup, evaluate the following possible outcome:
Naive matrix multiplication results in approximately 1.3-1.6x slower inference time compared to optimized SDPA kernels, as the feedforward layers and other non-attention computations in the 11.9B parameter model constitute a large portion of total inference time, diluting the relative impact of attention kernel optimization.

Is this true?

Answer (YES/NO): YES